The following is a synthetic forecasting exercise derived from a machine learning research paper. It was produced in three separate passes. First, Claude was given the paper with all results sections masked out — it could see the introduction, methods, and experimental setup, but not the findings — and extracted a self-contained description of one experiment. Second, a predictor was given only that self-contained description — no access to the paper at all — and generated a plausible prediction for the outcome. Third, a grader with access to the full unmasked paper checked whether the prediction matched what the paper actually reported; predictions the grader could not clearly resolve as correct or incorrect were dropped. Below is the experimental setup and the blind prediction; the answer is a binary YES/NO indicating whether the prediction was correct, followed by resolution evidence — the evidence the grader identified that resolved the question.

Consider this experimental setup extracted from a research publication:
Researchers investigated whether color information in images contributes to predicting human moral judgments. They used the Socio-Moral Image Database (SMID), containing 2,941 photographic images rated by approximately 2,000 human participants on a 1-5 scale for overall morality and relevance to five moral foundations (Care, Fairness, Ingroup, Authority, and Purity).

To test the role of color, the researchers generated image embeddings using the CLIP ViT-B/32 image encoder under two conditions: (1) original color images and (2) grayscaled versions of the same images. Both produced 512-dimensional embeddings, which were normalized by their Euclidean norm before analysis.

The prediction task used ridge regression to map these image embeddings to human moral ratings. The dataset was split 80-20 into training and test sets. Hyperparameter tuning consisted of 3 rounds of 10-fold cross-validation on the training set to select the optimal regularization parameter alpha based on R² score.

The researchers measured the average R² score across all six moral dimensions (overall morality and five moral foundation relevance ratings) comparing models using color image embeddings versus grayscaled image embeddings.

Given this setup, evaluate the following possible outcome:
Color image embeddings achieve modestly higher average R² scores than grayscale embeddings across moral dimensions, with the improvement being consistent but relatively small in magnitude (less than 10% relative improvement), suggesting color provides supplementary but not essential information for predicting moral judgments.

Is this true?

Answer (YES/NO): YES